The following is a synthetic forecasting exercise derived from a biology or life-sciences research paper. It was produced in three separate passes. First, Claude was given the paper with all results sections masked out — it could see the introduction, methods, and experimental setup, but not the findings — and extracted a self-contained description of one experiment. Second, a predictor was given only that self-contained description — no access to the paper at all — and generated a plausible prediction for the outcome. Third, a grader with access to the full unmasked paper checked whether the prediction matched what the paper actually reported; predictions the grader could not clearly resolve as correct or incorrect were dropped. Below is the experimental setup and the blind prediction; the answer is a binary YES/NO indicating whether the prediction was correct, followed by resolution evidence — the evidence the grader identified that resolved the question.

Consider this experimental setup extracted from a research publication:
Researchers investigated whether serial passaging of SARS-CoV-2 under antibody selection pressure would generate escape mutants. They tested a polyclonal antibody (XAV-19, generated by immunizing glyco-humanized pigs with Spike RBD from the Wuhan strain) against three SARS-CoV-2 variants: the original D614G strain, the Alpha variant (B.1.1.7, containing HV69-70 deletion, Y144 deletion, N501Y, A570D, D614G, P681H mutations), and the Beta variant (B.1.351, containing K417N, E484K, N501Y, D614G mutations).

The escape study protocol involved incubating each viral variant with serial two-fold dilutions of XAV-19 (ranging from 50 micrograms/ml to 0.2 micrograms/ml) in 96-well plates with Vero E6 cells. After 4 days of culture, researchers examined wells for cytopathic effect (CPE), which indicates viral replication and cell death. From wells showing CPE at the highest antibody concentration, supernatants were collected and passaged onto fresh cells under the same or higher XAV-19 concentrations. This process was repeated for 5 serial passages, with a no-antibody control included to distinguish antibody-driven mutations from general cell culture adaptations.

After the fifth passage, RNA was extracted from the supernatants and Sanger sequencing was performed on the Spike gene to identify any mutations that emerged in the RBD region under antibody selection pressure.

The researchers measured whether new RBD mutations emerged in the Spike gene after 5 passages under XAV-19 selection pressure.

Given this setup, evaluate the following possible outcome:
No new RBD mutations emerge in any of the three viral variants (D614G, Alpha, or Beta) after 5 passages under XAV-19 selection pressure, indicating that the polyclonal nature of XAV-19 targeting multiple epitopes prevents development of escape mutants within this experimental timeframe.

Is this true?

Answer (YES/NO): YES